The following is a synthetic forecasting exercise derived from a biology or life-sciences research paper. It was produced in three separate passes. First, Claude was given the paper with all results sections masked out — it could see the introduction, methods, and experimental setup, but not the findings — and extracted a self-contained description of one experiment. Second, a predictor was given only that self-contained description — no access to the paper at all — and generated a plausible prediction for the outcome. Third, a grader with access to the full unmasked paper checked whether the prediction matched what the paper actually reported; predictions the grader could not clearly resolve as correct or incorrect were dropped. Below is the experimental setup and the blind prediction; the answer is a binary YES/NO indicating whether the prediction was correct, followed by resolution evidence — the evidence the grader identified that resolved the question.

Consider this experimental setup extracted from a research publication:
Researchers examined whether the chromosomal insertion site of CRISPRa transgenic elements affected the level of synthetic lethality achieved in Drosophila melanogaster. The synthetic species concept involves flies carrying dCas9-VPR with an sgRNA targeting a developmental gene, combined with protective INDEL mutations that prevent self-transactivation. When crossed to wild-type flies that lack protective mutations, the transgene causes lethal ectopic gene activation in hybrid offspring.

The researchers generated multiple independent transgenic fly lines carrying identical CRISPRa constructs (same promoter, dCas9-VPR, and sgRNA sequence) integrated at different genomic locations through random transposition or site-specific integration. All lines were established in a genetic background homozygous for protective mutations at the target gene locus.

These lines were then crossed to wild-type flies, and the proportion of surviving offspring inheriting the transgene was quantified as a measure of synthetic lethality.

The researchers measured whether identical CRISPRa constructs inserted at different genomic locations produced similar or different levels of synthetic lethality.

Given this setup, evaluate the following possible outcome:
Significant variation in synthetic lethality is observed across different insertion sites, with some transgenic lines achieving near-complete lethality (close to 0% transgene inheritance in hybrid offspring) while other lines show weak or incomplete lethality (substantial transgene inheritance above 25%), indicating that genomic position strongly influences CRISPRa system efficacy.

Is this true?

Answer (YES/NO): YES